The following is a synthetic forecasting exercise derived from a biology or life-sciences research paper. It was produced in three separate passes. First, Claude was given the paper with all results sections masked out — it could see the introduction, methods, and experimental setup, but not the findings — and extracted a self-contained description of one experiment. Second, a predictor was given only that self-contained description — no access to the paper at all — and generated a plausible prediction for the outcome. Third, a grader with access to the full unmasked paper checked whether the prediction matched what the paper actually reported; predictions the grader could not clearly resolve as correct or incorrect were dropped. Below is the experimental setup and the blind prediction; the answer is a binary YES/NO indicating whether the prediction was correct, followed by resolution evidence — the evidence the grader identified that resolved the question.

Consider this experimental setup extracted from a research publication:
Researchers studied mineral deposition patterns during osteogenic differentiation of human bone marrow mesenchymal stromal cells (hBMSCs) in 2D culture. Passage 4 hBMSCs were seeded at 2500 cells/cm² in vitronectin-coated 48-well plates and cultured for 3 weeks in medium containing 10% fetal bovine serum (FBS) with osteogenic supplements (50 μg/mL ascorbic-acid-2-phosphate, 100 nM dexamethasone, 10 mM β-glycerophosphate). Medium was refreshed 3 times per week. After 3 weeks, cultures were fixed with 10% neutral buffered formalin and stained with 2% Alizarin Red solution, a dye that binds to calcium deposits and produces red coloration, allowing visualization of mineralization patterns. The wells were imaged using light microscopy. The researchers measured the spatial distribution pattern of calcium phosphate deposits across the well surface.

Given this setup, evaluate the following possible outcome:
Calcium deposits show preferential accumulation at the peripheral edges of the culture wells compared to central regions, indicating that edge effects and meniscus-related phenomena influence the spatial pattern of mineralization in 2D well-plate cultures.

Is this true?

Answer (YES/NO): NO